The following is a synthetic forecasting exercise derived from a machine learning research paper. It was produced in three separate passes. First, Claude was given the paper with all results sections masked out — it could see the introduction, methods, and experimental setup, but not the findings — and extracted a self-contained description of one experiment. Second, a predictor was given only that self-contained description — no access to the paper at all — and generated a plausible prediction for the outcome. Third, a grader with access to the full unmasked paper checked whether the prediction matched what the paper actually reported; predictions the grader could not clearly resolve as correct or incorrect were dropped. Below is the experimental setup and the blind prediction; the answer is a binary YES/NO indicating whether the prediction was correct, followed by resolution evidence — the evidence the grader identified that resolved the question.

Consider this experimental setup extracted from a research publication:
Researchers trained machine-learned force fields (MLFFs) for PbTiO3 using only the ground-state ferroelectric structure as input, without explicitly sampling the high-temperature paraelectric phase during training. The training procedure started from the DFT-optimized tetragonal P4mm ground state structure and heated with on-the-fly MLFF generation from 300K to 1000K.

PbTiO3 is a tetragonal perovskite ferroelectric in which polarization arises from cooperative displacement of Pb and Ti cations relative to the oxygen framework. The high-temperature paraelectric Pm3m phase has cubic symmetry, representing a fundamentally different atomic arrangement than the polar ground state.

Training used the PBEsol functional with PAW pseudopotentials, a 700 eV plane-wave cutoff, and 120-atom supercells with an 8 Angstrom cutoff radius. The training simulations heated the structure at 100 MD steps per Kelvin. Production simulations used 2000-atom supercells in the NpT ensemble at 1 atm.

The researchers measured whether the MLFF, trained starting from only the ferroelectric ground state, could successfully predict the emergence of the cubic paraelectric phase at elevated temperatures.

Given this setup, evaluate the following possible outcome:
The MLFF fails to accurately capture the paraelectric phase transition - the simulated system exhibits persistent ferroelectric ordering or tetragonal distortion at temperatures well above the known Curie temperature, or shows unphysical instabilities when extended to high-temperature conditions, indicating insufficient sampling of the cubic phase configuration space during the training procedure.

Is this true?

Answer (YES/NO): NO